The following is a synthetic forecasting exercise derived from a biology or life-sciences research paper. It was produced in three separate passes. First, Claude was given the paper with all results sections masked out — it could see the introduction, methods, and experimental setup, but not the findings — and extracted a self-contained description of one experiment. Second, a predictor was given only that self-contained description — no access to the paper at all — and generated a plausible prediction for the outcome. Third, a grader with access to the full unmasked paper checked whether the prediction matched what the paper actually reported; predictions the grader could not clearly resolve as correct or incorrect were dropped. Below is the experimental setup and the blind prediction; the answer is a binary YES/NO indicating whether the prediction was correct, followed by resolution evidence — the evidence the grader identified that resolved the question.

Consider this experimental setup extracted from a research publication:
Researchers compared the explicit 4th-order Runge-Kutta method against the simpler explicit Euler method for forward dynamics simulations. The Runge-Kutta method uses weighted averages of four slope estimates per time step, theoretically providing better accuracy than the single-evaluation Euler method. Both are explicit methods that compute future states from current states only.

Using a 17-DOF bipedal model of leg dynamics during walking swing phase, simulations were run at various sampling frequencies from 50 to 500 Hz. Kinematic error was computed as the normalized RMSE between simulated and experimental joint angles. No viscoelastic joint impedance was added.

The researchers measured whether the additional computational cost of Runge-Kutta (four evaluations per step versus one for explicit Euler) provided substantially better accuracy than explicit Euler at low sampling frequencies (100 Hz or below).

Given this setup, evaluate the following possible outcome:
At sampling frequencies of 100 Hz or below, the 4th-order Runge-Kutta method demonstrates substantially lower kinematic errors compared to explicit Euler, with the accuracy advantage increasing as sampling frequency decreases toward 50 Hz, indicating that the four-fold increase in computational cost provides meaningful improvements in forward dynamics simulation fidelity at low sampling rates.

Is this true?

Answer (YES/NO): NO